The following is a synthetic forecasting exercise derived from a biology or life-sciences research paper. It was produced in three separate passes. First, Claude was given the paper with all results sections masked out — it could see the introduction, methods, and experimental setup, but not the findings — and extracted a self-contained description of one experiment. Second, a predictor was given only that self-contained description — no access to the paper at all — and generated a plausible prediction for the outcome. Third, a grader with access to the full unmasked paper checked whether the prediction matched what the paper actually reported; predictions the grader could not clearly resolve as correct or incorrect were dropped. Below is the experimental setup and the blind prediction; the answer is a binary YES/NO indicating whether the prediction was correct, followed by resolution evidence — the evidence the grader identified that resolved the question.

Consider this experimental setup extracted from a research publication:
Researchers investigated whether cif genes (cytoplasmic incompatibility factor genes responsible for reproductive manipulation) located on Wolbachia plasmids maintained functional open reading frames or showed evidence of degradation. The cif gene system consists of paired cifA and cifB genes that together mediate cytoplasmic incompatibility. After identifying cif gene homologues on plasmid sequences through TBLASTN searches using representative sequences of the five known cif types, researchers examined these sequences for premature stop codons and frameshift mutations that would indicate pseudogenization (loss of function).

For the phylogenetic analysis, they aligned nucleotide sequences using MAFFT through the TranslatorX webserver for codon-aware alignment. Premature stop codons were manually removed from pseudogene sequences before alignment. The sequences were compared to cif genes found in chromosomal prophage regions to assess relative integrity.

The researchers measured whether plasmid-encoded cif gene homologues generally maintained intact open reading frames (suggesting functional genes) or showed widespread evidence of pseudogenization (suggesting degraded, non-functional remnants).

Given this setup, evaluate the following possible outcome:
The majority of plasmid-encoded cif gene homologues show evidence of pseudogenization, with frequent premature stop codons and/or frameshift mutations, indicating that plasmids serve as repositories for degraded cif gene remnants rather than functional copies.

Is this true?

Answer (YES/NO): NO